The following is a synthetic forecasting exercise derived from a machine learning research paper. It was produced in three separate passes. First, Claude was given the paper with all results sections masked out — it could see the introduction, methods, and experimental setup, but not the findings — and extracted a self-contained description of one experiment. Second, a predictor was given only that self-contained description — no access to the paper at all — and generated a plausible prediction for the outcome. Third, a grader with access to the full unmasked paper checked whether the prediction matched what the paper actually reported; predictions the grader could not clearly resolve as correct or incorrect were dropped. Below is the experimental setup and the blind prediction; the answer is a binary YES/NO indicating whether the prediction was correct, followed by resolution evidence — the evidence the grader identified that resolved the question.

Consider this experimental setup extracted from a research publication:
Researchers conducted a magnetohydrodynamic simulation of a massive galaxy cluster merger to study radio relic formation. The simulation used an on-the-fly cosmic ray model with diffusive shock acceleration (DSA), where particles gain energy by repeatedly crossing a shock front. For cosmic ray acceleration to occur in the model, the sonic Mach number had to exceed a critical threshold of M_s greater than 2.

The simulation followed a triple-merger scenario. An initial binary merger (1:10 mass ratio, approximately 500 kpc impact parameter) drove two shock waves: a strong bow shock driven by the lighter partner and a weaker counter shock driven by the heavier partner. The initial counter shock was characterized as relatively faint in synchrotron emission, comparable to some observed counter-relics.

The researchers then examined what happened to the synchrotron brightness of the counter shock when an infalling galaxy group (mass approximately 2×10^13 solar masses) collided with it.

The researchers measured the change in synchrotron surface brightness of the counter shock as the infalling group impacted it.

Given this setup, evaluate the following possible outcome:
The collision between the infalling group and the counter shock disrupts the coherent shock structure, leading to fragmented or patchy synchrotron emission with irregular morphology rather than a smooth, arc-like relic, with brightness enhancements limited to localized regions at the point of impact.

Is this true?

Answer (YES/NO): NO